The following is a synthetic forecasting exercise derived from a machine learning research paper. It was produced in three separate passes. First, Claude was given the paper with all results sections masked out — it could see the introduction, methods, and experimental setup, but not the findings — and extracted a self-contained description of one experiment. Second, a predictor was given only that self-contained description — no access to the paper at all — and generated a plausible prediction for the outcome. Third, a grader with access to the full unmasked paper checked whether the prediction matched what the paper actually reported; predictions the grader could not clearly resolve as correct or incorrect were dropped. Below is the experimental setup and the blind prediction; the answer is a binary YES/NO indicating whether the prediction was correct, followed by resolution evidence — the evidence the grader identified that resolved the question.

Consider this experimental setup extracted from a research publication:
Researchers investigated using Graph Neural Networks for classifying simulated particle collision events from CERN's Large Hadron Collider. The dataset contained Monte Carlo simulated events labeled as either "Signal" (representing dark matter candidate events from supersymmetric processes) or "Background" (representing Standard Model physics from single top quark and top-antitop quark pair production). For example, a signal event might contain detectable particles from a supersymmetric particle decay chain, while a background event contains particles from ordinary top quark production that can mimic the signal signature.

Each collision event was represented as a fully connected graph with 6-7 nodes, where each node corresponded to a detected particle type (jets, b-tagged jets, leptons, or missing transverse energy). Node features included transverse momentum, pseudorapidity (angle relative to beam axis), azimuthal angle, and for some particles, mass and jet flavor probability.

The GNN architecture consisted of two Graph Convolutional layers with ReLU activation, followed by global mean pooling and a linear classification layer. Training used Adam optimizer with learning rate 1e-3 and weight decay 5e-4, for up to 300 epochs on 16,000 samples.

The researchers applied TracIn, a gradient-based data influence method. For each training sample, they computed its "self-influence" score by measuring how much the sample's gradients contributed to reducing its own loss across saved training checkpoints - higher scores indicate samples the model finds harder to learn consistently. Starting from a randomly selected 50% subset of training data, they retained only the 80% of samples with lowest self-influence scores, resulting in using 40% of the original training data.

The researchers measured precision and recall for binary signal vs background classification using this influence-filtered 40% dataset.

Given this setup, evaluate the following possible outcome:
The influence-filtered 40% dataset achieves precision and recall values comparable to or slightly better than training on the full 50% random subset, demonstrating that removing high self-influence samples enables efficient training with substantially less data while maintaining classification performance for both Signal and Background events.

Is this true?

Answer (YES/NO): NO